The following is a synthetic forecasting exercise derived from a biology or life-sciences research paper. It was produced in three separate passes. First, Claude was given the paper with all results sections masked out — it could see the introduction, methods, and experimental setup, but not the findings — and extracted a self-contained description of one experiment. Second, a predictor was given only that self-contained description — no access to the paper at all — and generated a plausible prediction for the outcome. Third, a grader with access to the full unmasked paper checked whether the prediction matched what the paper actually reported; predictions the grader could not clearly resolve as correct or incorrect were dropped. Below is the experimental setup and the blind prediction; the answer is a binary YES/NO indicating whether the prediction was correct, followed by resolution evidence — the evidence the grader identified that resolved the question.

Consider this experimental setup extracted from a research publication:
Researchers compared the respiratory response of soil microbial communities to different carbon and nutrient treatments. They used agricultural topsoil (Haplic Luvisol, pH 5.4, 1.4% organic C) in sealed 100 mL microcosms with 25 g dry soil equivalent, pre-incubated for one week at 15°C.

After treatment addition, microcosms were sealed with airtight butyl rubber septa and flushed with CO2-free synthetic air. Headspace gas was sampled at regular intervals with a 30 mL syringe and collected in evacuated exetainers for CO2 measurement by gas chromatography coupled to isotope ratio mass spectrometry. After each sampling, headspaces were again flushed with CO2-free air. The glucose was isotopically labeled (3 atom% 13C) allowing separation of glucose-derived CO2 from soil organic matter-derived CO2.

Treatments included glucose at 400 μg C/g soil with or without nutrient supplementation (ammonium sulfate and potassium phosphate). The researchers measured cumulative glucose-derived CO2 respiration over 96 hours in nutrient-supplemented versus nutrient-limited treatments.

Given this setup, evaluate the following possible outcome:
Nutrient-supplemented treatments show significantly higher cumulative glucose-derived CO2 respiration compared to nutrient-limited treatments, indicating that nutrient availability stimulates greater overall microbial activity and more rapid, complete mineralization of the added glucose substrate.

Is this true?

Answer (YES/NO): YES